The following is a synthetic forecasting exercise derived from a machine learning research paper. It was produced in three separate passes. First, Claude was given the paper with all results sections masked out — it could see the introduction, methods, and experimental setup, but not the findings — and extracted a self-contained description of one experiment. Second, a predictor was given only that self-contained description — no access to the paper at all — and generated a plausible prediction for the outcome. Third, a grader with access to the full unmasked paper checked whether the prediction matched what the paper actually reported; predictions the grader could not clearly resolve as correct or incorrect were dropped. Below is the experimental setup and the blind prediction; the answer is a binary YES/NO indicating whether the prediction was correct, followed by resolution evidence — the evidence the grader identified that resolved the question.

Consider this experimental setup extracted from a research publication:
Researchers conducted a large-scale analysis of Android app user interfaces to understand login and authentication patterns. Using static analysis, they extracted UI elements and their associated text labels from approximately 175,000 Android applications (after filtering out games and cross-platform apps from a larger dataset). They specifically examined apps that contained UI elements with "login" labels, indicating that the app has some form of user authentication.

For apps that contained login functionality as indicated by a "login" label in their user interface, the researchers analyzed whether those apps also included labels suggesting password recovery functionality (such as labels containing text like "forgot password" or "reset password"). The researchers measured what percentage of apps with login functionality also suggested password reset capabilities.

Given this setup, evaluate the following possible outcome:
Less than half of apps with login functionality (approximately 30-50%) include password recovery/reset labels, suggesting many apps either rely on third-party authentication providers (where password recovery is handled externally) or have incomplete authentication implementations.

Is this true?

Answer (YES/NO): YES